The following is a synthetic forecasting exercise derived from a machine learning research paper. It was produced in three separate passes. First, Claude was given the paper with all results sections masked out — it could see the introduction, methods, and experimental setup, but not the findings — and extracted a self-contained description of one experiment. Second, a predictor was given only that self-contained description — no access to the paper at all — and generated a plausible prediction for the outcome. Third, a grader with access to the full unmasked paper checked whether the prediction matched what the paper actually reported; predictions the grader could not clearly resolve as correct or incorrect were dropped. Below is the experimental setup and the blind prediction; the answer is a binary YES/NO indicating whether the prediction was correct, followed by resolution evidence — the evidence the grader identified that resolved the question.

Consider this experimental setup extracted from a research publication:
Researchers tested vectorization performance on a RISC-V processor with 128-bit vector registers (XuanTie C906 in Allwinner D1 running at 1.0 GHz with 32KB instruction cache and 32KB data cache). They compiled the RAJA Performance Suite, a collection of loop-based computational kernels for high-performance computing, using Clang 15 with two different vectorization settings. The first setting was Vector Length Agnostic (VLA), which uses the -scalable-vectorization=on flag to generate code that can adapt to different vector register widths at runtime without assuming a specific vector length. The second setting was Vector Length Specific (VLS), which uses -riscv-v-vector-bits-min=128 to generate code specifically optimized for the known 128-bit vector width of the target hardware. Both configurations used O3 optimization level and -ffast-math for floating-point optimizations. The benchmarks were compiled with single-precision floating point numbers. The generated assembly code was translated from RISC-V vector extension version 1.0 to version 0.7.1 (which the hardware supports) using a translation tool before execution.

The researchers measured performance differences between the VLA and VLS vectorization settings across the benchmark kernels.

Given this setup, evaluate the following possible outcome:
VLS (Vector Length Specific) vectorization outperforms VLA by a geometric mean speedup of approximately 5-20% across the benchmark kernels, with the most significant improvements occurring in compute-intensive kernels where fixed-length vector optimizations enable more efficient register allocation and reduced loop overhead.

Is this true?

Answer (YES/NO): NO